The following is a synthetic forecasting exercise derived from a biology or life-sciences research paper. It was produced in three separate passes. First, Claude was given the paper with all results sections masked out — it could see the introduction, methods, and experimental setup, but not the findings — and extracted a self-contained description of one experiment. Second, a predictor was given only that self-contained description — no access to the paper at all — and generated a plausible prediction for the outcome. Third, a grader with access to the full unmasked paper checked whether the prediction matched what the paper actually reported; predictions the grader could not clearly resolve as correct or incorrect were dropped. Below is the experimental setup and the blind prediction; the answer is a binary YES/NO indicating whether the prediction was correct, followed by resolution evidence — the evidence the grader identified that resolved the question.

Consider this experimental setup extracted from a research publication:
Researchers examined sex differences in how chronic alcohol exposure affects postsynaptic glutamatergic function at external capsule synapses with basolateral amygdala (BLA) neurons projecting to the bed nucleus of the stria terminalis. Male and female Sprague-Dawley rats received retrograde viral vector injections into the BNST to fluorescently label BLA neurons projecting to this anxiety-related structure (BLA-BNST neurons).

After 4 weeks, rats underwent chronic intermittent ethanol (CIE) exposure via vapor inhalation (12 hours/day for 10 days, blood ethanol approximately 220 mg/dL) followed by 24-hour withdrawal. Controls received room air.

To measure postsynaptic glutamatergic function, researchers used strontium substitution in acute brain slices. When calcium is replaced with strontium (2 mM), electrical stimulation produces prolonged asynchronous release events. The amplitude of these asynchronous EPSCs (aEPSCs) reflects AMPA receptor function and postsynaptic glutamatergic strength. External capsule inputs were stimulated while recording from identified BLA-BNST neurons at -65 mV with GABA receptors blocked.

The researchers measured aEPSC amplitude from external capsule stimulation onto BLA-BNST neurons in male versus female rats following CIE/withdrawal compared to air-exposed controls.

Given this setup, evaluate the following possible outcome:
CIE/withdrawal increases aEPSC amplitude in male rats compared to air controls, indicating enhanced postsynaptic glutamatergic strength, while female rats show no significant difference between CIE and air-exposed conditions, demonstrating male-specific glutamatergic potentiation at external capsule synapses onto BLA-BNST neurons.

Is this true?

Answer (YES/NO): NO